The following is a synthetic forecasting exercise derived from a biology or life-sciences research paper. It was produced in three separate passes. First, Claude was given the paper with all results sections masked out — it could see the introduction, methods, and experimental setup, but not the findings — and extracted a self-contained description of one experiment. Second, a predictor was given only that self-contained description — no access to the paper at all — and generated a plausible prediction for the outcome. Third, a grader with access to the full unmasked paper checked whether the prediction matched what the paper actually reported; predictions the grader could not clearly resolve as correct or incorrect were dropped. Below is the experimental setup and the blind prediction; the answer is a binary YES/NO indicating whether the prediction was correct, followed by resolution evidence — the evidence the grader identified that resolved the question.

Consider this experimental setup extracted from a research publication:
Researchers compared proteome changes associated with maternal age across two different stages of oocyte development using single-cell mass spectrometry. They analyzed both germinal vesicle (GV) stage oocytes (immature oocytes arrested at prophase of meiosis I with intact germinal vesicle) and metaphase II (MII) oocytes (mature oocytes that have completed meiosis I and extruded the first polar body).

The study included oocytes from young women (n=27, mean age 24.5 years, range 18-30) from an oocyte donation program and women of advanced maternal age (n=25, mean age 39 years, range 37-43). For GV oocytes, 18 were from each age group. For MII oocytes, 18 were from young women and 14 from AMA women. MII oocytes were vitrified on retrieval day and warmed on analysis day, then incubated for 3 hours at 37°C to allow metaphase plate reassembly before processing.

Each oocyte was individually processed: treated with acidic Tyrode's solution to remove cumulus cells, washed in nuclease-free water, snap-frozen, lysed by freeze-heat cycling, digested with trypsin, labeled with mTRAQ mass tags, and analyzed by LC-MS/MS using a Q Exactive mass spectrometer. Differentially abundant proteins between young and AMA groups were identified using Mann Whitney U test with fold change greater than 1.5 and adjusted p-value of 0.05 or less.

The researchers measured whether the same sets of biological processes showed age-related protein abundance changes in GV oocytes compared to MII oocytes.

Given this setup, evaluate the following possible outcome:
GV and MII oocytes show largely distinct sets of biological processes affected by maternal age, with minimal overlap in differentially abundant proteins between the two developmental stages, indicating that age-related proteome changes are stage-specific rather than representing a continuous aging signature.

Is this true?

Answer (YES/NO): NO